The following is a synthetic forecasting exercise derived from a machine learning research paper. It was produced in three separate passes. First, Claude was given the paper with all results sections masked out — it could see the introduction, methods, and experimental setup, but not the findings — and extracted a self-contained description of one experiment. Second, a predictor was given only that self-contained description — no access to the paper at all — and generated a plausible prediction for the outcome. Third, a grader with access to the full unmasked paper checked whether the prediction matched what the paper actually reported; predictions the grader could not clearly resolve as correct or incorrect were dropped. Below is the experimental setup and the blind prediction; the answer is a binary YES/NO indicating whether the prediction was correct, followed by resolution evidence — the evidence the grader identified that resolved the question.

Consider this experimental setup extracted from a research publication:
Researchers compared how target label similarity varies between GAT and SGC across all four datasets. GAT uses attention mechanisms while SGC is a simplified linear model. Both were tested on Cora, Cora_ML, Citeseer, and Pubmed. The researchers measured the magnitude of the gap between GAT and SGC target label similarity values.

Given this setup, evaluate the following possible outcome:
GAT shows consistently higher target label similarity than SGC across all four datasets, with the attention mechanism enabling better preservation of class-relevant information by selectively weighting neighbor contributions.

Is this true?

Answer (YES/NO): YES